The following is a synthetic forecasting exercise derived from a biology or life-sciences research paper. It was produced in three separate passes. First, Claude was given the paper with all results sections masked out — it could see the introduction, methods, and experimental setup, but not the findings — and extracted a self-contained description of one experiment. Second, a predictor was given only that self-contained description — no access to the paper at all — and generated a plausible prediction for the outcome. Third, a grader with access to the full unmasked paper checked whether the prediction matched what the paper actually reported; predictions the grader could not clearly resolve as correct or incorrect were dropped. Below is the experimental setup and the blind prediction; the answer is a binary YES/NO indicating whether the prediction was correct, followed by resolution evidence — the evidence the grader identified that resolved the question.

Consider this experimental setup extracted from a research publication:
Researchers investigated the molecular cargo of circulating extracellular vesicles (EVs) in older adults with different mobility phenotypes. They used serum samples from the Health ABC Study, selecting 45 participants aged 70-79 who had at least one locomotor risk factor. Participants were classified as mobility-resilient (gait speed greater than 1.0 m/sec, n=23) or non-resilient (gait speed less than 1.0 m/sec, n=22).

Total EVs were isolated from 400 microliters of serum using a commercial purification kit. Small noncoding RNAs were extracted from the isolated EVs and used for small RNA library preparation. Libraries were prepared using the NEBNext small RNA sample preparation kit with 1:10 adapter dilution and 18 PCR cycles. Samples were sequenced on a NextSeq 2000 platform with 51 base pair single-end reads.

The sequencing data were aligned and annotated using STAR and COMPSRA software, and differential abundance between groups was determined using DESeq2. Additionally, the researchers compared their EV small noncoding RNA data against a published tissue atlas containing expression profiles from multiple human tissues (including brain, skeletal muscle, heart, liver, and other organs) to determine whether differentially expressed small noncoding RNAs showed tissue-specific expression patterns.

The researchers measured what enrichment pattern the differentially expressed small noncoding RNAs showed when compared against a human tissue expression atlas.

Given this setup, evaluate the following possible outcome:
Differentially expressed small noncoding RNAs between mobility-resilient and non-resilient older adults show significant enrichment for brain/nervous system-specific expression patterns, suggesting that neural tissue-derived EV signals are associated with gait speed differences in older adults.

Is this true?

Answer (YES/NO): YES